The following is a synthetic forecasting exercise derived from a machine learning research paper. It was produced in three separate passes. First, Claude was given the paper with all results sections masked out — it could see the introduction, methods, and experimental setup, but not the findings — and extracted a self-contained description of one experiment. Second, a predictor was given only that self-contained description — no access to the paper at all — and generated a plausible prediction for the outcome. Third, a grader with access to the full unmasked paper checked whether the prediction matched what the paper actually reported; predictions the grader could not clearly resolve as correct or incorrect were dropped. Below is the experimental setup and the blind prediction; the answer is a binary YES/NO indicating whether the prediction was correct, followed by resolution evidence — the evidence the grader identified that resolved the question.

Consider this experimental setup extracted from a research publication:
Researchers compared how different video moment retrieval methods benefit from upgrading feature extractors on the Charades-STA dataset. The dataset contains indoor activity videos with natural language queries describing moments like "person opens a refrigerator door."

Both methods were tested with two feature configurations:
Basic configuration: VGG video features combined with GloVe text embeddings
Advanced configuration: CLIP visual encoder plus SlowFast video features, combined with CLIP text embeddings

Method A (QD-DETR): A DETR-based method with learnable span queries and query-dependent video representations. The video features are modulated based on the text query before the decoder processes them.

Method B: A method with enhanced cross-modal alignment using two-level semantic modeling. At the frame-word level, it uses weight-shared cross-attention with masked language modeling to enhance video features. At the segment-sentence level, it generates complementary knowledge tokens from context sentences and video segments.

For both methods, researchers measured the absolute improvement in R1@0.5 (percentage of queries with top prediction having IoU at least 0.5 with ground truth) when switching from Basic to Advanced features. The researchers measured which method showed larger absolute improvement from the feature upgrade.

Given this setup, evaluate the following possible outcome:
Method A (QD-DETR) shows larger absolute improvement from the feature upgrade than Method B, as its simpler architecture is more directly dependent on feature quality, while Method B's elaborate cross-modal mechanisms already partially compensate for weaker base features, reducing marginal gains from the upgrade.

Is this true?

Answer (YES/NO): YES